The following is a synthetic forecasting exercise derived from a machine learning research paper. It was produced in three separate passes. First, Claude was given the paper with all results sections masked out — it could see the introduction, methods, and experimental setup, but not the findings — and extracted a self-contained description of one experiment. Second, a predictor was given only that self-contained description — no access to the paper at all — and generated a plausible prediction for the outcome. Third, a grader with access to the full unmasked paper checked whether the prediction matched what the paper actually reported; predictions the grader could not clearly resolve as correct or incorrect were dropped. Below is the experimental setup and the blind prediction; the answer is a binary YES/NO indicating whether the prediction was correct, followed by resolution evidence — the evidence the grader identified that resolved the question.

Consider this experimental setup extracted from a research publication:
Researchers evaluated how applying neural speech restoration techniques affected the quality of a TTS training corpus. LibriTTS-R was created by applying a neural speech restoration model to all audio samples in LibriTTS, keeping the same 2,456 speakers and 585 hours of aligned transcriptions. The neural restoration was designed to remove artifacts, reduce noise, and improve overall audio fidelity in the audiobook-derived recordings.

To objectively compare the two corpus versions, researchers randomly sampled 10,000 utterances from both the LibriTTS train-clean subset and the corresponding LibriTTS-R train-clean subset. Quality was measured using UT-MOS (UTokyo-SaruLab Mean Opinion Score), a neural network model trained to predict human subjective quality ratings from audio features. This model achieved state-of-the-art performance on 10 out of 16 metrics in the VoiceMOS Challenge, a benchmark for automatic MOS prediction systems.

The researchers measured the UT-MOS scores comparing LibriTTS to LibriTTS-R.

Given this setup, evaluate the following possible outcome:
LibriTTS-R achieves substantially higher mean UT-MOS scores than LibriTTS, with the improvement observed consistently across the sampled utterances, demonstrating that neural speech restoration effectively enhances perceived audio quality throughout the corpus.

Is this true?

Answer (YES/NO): NO